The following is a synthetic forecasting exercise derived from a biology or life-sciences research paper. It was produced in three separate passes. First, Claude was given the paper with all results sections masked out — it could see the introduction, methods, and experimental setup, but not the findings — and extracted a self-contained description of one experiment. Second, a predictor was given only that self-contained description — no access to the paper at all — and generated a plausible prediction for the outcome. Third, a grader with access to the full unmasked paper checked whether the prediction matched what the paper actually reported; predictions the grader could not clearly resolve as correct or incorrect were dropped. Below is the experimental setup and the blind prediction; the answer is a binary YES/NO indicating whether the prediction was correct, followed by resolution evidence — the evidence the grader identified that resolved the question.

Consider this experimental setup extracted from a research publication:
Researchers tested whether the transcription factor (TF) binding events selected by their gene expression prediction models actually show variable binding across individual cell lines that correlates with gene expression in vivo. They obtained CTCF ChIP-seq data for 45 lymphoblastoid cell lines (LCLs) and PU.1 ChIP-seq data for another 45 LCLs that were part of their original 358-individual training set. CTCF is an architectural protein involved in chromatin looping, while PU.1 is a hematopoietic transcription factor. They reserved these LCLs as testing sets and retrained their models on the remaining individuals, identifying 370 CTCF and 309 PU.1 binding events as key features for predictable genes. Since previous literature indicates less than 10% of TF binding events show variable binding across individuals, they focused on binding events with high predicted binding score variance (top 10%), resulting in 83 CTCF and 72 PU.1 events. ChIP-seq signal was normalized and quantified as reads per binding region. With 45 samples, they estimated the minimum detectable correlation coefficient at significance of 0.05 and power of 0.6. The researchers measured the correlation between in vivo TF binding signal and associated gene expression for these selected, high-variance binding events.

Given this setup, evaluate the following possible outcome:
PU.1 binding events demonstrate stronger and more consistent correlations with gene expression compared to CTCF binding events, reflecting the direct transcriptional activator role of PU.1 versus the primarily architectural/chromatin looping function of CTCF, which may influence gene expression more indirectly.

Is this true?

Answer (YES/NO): NO